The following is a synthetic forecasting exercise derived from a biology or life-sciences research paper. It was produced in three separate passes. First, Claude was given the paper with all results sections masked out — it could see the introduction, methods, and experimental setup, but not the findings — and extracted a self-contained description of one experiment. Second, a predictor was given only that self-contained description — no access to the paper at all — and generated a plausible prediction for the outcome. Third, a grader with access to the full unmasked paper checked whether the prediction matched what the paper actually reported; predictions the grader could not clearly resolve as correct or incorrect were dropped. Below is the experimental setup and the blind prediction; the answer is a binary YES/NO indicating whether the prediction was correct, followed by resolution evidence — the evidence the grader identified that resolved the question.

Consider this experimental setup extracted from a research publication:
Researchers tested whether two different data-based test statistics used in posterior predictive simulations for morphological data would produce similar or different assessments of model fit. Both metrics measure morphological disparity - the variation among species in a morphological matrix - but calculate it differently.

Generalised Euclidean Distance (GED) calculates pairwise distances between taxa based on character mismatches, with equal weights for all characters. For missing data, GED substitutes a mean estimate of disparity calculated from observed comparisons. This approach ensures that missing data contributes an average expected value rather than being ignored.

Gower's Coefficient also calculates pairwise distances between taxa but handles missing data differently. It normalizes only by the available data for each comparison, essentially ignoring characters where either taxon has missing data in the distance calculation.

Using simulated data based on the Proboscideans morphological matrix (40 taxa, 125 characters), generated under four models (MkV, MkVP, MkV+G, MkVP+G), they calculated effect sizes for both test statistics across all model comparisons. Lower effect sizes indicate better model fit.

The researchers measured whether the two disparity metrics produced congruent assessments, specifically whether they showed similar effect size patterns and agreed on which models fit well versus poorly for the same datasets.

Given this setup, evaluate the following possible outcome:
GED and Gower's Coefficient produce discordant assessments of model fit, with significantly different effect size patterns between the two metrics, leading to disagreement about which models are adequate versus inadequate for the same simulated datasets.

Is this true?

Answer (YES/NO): NO